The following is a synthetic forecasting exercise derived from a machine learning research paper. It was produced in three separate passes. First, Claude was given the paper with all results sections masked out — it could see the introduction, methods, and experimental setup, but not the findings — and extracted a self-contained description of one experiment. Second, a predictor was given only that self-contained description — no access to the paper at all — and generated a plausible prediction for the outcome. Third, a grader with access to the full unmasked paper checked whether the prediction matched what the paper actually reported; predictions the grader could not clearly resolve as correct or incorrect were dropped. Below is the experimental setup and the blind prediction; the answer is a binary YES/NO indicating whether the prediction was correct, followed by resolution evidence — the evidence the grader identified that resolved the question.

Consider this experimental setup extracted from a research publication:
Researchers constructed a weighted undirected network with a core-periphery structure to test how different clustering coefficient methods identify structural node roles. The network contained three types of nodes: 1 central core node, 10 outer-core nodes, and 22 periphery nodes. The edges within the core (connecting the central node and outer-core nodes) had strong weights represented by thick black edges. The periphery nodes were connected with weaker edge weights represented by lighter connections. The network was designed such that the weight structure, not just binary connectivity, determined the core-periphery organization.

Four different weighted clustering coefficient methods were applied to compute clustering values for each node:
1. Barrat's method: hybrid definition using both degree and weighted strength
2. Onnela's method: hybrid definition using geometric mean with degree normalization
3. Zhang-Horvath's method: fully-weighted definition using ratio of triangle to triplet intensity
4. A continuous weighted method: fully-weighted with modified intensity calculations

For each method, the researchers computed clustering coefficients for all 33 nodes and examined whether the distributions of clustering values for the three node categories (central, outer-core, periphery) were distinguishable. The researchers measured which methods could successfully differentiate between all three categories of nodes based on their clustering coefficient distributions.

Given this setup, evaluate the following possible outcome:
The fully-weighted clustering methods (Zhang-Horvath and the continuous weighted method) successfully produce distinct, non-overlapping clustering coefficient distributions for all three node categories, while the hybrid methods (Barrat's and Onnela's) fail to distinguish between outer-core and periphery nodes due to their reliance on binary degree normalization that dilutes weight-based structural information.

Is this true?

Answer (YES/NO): NO